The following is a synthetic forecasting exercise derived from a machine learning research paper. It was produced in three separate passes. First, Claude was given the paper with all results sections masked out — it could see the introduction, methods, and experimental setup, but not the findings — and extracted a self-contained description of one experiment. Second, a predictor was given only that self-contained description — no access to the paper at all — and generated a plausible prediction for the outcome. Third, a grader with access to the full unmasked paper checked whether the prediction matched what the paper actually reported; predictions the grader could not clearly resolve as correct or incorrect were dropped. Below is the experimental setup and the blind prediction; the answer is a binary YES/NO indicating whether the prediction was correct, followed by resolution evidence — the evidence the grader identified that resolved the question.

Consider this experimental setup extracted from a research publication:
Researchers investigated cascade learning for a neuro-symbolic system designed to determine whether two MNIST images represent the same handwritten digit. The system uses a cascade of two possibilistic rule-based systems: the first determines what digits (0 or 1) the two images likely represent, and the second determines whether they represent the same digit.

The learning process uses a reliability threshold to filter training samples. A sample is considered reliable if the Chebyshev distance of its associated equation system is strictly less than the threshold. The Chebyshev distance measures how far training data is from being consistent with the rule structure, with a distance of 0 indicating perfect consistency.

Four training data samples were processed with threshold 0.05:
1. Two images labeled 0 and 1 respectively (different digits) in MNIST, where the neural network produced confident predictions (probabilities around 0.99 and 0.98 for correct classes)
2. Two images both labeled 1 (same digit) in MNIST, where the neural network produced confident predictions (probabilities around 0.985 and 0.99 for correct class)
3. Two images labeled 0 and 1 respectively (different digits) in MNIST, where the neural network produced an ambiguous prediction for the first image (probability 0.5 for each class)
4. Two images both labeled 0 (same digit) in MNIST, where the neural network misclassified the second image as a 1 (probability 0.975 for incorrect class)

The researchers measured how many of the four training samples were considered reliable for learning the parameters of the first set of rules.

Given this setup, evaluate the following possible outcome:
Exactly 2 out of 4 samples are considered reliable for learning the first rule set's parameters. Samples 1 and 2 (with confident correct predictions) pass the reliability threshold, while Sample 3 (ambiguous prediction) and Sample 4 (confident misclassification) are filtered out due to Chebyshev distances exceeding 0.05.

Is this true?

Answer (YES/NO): YES